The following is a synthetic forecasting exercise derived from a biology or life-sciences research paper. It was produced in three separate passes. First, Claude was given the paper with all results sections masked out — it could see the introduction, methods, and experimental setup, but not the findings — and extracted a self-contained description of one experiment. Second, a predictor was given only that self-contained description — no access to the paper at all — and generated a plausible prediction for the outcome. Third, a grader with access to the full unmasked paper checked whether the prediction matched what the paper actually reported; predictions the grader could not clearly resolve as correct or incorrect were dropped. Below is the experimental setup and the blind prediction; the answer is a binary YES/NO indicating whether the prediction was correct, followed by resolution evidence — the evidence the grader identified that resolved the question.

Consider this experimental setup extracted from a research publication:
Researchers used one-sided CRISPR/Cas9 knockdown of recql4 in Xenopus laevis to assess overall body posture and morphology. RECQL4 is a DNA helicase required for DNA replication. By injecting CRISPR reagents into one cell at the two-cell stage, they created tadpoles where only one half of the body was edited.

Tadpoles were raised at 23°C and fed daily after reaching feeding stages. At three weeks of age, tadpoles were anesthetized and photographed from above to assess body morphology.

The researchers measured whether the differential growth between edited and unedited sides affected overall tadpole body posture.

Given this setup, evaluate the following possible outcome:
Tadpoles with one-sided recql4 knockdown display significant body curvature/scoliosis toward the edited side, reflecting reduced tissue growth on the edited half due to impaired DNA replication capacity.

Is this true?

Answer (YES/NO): YES